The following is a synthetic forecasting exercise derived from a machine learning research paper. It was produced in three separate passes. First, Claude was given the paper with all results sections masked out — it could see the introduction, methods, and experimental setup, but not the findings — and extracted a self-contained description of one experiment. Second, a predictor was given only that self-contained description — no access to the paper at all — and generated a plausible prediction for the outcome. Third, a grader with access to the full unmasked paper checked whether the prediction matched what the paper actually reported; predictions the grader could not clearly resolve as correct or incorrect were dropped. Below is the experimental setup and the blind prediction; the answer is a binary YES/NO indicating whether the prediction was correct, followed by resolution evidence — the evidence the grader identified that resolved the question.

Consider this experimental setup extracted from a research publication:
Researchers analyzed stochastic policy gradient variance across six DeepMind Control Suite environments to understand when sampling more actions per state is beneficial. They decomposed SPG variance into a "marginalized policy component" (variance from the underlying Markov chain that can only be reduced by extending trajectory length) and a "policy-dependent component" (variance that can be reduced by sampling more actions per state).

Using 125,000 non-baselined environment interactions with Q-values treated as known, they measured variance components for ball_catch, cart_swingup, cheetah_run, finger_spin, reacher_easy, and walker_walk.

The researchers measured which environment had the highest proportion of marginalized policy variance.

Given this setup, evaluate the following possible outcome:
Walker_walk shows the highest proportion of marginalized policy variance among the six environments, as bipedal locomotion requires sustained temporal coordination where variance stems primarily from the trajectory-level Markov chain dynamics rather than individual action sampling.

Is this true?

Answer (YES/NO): NO